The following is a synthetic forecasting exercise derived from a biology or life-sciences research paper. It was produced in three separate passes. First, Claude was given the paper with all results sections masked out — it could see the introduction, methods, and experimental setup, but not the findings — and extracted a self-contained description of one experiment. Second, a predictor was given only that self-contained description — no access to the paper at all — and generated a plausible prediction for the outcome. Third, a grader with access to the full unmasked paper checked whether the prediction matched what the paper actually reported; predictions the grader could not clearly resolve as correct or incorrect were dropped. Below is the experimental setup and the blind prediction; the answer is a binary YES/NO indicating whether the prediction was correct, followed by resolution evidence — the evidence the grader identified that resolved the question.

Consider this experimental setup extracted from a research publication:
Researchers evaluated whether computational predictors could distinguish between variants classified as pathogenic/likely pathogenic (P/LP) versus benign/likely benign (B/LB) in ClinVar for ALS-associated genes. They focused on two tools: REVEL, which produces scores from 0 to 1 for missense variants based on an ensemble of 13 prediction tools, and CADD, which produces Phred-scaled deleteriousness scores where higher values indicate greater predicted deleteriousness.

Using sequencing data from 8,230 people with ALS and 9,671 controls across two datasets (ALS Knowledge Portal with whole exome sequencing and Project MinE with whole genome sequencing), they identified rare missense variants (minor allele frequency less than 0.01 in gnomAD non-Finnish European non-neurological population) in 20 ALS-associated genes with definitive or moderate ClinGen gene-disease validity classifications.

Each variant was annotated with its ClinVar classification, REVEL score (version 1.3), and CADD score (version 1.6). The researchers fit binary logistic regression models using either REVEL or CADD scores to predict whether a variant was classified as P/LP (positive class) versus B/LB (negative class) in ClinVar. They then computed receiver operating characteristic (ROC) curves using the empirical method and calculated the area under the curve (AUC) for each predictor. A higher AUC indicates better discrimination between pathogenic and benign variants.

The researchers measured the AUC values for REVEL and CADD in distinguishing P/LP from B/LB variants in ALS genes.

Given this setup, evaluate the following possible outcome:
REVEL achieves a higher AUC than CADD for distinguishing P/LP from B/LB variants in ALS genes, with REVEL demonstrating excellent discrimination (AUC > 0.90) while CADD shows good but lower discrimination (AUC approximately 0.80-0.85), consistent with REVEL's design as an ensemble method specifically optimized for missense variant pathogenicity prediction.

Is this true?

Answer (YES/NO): NO